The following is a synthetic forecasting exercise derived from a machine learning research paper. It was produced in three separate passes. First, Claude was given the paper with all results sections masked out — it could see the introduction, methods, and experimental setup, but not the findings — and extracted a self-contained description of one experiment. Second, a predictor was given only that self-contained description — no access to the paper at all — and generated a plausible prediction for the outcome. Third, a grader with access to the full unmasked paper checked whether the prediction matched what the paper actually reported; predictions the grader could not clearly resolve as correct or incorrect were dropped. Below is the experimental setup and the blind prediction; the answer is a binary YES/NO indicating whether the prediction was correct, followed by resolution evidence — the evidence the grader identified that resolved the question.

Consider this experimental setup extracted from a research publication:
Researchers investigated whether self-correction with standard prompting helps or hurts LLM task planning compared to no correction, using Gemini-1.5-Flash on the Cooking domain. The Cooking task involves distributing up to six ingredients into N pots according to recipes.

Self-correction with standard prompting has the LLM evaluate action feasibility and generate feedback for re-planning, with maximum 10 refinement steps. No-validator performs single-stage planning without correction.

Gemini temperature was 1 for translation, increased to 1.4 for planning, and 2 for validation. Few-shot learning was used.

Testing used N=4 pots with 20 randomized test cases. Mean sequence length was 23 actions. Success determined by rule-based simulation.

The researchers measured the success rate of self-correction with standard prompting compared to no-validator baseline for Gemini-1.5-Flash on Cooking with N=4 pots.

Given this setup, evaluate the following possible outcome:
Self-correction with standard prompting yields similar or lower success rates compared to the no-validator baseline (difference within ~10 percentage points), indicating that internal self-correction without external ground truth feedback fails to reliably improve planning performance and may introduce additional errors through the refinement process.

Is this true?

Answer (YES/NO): YES